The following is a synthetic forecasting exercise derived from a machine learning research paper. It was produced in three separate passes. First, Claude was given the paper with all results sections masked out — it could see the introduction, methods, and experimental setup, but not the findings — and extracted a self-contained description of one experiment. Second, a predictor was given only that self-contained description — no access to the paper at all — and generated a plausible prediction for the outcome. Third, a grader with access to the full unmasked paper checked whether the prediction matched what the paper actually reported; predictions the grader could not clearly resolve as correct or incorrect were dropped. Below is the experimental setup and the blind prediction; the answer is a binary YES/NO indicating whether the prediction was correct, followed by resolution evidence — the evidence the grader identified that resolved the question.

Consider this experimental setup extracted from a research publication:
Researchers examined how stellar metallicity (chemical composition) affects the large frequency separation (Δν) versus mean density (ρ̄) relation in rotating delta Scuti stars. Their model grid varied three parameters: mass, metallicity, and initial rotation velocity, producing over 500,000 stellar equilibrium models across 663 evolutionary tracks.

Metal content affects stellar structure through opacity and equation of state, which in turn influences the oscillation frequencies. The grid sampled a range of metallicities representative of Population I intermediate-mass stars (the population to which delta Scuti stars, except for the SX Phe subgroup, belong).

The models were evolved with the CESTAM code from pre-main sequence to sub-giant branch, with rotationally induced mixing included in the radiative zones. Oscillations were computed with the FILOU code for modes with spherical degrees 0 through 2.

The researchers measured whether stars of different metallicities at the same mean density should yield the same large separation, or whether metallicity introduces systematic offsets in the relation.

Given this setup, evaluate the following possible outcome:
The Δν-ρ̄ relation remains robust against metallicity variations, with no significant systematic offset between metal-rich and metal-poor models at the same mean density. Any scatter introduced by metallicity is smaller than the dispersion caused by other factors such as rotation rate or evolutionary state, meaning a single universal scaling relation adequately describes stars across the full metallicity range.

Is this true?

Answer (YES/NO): YES